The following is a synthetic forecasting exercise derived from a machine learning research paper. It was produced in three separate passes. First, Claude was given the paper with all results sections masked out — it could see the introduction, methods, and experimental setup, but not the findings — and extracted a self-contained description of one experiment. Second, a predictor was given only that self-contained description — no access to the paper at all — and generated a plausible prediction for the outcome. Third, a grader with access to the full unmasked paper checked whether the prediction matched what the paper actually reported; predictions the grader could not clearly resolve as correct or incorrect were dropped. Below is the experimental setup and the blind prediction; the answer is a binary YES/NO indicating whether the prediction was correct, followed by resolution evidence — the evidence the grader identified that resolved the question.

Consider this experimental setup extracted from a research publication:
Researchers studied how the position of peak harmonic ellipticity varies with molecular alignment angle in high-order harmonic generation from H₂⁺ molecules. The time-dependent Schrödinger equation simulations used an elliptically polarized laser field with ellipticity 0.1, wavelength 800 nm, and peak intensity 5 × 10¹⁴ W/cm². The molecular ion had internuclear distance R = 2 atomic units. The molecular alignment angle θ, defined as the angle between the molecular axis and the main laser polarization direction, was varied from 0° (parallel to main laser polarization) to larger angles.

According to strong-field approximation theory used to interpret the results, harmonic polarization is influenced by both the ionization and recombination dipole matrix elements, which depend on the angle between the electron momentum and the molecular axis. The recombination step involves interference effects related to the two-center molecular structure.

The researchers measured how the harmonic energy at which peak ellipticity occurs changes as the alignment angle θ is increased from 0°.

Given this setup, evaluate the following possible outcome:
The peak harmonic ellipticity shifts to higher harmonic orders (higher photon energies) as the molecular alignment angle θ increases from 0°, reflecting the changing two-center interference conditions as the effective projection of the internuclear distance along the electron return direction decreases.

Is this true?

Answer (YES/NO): YES